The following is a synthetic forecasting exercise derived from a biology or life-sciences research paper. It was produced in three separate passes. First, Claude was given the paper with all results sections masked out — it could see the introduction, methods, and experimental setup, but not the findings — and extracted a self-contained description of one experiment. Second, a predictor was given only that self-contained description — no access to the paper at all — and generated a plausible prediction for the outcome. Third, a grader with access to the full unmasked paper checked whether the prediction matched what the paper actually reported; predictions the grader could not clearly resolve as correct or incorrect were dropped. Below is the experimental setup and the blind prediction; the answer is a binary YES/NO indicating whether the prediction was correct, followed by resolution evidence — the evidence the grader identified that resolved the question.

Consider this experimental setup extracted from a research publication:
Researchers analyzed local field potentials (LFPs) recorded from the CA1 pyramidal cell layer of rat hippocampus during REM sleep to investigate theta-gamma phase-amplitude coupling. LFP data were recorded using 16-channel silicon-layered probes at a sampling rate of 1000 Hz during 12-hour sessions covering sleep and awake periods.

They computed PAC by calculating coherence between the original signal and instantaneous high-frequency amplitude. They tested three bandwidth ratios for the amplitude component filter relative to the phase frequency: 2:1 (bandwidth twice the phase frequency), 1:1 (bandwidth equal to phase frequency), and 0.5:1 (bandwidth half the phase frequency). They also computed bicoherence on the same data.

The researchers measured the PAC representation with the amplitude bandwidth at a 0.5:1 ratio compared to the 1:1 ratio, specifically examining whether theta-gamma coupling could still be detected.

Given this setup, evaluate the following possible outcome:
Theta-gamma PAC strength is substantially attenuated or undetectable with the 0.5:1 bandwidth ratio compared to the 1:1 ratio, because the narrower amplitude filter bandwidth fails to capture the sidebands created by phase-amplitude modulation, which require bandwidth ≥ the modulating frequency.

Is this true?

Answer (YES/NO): YES